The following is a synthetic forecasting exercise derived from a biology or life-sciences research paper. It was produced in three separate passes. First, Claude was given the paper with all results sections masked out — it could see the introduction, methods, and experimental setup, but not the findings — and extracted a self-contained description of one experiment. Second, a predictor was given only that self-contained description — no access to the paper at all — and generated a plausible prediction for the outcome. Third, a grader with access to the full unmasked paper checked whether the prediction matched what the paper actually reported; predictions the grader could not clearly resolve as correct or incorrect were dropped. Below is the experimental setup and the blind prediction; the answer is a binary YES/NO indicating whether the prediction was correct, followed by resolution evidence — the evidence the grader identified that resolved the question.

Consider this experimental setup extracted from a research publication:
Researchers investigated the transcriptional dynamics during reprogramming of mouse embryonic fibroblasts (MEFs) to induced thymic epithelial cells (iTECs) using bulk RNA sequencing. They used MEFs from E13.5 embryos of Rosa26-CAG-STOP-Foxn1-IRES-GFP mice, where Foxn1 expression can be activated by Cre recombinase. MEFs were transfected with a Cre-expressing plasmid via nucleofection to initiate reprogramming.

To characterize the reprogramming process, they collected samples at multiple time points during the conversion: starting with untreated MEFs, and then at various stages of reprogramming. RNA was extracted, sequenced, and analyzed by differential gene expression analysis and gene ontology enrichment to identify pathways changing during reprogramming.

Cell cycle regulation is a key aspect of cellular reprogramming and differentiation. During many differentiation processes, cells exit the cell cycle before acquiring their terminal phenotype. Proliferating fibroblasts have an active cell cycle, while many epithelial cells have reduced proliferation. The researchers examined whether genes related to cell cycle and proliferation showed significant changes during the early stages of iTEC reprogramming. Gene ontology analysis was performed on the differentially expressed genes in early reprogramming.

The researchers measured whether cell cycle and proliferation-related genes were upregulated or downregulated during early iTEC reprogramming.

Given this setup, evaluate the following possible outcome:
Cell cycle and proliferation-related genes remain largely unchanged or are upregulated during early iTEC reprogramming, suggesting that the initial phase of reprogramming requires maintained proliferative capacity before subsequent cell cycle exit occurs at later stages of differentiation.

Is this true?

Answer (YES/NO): YES